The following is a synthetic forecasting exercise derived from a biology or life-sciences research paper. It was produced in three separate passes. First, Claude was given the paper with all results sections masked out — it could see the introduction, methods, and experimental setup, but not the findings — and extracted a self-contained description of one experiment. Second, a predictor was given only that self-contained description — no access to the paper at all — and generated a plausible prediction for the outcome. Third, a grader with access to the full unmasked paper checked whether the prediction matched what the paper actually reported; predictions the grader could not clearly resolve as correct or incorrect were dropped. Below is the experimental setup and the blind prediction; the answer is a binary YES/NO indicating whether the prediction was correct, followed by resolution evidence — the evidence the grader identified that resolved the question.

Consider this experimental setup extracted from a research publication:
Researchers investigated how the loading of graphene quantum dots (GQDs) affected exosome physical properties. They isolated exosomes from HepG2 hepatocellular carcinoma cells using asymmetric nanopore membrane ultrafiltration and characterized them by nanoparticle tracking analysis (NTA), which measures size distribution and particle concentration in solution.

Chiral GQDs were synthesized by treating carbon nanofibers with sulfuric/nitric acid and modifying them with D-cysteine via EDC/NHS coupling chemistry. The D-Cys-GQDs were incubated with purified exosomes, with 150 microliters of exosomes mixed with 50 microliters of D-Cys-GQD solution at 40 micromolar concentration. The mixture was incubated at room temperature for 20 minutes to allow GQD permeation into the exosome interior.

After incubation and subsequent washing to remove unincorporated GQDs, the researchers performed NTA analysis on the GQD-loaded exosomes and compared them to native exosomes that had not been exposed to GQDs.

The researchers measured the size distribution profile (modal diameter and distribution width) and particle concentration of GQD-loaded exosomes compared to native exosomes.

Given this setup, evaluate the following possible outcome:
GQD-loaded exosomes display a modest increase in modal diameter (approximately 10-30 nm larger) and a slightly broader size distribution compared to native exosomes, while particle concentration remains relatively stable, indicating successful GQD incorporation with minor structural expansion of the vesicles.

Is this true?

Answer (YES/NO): NO